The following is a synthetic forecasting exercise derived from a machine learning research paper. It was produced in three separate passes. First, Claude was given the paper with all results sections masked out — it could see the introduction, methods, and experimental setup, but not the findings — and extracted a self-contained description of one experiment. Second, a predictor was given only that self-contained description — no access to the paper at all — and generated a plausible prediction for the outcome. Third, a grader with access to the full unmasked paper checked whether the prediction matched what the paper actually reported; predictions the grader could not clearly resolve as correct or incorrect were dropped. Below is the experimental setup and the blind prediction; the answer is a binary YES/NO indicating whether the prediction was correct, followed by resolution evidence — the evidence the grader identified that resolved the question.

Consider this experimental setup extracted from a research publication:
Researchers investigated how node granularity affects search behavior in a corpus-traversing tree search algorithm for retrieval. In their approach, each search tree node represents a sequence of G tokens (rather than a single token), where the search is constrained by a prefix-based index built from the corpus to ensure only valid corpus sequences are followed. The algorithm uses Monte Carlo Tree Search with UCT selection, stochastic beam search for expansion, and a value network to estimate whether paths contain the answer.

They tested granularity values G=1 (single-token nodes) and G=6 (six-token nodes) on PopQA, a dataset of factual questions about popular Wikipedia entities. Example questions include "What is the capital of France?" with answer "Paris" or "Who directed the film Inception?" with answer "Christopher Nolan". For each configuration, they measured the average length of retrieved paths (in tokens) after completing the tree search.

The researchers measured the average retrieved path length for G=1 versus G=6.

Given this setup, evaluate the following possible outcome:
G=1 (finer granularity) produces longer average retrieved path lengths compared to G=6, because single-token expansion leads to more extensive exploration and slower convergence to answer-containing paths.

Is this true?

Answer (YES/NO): NO